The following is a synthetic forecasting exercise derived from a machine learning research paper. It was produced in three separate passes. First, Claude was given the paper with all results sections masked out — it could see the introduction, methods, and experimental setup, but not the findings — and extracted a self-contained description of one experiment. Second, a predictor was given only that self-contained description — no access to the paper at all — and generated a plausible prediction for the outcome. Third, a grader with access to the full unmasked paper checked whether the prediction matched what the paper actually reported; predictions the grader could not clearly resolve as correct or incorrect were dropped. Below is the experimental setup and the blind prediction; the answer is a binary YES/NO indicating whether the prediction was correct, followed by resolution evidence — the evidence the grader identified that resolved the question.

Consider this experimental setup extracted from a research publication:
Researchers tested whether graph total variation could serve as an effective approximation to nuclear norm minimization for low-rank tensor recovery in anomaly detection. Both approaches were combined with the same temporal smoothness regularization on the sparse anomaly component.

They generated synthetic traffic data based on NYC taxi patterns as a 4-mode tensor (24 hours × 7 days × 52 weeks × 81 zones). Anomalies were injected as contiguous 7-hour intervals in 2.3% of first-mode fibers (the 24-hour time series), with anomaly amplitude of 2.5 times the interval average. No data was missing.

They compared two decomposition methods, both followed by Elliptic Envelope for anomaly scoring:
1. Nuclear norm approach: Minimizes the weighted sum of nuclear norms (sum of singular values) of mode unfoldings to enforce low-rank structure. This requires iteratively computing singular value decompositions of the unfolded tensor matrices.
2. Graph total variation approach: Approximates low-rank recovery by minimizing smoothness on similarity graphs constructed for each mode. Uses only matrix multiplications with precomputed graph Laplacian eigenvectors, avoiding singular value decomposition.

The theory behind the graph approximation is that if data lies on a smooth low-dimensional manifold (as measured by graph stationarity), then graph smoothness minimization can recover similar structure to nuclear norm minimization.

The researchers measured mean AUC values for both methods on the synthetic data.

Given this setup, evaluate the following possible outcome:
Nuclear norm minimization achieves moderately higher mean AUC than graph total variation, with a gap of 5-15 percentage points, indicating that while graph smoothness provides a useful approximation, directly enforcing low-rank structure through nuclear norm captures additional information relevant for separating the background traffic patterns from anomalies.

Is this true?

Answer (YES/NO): NO